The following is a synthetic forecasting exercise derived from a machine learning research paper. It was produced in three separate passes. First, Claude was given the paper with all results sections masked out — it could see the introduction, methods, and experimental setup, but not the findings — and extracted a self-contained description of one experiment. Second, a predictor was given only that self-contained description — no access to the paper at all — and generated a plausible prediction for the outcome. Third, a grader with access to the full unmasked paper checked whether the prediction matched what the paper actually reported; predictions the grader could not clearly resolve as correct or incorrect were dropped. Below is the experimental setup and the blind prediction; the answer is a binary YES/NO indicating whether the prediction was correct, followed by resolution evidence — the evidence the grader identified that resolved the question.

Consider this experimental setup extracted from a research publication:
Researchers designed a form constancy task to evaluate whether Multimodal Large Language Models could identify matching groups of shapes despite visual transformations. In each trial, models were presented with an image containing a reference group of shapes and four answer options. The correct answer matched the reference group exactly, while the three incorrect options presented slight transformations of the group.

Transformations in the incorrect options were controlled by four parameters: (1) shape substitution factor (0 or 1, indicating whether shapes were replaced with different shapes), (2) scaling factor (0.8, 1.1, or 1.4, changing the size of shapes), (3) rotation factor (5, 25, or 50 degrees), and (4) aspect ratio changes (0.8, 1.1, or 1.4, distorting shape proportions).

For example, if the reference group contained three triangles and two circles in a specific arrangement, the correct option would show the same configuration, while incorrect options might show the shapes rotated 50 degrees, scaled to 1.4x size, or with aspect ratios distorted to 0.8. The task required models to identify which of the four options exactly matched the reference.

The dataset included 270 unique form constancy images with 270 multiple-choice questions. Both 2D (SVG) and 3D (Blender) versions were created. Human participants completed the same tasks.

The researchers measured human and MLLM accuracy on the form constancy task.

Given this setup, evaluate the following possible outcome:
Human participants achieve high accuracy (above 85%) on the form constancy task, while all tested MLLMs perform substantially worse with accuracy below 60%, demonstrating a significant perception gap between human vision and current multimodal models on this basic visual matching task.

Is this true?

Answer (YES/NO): NO